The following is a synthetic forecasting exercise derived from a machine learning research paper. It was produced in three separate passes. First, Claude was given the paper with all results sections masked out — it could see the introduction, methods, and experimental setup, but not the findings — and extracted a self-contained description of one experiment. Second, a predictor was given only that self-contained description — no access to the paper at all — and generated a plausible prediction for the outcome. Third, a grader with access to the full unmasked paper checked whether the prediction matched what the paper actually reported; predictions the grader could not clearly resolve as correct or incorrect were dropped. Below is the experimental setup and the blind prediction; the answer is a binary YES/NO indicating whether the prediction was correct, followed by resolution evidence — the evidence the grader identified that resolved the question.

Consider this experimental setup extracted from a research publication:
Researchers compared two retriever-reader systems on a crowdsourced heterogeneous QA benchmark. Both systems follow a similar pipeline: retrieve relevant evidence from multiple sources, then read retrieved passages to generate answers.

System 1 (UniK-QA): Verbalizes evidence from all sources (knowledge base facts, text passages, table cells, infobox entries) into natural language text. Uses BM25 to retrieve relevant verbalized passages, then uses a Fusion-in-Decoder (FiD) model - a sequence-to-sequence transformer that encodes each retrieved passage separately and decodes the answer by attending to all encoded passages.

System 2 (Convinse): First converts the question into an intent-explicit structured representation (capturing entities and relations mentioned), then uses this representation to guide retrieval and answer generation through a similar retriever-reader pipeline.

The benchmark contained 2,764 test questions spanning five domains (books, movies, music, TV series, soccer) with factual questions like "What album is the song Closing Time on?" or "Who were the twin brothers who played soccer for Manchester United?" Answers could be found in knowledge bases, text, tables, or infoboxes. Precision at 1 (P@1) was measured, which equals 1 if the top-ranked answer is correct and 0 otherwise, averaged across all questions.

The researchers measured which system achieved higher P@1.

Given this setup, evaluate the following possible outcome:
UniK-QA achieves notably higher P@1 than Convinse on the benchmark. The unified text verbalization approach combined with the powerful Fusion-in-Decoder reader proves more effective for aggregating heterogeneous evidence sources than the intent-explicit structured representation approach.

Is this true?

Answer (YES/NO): NO